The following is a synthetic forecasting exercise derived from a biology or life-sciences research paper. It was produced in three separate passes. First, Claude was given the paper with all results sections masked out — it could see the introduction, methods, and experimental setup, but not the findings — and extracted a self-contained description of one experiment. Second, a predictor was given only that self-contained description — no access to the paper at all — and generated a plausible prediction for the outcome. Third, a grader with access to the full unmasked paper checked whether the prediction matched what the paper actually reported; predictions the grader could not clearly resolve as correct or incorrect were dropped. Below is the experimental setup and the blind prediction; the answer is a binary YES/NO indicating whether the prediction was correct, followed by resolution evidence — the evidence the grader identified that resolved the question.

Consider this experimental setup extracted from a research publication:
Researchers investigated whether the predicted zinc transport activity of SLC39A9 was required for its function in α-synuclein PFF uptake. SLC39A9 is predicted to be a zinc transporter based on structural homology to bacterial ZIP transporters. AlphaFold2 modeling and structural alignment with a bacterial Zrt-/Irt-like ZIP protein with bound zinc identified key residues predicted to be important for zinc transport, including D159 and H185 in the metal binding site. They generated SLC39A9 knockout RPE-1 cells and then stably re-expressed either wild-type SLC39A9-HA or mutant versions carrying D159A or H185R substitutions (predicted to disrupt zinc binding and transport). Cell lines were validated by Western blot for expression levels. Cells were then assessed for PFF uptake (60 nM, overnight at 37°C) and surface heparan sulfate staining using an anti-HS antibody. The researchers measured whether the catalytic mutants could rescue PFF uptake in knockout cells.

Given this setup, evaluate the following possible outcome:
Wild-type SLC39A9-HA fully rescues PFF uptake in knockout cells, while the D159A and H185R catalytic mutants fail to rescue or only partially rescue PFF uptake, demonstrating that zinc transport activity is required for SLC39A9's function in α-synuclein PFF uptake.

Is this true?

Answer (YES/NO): YES